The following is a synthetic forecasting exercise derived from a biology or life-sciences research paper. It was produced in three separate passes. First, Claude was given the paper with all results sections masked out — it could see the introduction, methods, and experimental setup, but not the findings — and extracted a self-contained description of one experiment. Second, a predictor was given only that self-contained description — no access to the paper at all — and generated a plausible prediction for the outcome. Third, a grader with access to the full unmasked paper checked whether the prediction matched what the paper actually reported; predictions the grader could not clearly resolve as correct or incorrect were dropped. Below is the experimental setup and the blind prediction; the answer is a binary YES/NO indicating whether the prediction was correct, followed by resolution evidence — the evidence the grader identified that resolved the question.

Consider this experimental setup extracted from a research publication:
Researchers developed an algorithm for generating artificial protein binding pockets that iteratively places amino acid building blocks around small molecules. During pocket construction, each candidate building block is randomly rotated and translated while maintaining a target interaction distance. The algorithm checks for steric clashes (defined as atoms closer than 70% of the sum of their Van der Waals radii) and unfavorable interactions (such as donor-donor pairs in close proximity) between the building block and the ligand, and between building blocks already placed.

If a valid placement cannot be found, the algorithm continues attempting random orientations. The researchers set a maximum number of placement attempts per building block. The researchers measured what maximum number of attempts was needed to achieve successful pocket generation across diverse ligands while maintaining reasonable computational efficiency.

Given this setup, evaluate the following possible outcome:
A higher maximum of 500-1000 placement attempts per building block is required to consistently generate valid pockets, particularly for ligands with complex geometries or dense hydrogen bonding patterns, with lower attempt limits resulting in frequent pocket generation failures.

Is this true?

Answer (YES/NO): NO